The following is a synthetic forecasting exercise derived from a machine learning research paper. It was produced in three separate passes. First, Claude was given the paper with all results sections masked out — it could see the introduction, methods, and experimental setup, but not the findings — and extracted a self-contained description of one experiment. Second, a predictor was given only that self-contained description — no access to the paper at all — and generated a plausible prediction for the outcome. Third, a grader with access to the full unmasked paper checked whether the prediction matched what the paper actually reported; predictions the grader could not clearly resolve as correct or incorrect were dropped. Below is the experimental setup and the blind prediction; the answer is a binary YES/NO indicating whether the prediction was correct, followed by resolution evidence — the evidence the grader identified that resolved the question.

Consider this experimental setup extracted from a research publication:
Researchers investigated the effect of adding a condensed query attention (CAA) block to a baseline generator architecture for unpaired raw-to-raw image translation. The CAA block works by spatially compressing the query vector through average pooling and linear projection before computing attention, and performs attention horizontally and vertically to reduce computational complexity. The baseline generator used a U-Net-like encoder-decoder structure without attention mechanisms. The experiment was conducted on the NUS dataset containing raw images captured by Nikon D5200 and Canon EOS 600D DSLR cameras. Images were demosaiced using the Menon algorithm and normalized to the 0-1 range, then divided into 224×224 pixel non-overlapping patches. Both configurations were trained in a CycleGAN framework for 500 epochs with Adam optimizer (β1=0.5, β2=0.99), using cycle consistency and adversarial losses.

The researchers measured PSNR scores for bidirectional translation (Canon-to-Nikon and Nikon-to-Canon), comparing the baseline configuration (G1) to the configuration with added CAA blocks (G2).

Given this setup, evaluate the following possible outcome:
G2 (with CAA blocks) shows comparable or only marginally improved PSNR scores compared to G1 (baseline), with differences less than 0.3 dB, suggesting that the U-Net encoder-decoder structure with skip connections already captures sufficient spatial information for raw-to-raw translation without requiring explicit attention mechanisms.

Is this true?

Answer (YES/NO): NO